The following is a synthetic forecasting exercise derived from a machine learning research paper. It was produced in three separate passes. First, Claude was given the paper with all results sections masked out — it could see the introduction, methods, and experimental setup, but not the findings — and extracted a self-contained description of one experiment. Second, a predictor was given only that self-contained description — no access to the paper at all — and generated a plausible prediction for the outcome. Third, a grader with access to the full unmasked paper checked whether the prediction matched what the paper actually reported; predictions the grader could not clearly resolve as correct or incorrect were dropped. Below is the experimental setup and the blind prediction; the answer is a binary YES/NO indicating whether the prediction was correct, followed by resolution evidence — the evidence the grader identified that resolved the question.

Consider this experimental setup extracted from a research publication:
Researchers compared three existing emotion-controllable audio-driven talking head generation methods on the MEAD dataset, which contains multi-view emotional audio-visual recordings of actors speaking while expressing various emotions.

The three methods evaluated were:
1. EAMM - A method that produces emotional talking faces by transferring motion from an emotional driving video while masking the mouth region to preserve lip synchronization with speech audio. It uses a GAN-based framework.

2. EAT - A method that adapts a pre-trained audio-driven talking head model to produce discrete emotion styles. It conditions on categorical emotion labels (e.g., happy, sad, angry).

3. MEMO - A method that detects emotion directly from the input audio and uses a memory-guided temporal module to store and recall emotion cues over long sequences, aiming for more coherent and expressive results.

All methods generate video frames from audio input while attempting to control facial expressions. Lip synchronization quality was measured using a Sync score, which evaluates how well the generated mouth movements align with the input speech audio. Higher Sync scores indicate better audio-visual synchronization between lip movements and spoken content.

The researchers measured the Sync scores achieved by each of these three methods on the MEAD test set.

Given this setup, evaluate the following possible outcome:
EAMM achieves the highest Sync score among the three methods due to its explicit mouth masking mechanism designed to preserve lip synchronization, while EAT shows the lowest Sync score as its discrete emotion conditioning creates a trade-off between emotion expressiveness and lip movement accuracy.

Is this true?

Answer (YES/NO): NO